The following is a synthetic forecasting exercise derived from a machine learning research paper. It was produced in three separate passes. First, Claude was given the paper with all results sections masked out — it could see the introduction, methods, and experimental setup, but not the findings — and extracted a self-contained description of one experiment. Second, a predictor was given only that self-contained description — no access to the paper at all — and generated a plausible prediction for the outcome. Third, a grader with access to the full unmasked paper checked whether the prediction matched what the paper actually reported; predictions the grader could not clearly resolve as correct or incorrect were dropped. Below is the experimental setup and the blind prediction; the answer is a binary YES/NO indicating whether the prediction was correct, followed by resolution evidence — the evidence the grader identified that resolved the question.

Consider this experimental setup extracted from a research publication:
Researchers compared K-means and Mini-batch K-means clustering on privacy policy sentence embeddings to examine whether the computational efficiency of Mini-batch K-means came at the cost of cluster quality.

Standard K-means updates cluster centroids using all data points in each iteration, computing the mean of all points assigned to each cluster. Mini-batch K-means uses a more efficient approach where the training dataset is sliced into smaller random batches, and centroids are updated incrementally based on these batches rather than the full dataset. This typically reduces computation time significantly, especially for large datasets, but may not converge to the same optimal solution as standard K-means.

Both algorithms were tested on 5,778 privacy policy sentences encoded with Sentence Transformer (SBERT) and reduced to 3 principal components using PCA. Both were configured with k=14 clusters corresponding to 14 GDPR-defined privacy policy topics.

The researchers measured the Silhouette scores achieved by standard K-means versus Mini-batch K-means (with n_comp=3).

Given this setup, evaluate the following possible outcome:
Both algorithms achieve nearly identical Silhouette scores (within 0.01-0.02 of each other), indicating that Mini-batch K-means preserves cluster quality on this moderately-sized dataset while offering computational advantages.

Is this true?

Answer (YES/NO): NO